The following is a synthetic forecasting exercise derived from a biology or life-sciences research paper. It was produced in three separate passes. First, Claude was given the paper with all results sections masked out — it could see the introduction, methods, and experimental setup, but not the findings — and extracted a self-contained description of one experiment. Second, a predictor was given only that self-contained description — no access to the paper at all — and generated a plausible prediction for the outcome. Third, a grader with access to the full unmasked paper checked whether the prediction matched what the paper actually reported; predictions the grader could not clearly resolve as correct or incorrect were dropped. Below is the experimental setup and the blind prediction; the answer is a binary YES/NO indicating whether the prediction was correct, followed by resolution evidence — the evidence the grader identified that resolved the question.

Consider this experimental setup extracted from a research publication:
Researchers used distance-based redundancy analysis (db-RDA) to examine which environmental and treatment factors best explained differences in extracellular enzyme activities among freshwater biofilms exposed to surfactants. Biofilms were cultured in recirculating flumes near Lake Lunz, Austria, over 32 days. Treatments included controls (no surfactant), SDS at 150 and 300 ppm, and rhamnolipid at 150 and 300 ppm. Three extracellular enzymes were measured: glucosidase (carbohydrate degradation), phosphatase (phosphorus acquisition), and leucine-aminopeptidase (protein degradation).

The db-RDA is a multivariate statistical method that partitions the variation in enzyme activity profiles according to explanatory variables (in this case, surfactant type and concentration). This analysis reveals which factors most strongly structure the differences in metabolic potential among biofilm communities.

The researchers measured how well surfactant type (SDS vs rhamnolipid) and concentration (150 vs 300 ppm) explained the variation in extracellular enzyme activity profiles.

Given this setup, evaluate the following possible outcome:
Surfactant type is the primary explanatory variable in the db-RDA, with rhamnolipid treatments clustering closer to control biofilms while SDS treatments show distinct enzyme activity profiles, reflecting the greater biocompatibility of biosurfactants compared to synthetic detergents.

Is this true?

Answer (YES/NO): NO